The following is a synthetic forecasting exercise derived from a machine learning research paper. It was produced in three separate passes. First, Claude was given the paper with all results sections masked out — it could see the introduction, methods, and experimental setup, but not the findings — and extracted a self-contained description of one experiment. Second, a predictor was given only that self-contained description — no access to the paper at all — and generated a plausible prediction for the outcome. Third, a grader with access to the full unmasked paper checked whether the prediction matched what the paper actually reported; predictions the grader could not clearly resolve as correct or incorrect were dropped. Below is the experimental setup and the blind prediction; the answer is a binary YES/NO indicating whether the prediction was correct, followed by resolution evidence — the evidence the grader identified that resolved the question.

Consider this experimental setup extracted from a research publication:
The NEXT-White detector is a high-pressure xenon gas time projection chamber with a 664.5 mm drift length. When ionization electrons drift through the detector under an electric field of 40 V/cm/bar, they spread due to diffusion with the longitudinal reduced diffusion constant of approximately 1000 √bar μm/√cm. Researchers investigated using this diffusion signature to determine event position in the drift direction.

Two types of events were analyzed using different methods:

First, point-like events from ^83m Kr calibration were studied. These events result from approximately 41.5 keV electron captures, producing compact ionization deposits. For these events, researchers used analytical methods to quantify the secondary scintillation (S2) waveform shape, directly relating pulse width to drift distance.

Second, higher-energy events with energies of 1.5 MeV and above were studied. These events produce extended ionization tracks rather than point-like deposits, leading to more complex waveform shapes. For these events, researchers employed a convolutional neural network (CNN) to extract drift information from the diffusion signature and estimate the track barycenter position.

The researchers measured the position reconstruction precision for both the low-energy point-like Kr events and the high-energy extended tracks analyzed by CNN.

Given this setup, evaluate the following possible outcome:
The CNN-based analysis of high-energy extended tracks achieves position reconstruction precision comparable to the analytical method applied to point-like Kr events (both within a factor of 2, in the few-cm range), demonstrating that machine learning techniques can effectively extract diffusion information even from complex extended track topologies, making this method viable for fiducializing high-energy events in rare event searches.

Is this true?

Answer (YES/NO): YES